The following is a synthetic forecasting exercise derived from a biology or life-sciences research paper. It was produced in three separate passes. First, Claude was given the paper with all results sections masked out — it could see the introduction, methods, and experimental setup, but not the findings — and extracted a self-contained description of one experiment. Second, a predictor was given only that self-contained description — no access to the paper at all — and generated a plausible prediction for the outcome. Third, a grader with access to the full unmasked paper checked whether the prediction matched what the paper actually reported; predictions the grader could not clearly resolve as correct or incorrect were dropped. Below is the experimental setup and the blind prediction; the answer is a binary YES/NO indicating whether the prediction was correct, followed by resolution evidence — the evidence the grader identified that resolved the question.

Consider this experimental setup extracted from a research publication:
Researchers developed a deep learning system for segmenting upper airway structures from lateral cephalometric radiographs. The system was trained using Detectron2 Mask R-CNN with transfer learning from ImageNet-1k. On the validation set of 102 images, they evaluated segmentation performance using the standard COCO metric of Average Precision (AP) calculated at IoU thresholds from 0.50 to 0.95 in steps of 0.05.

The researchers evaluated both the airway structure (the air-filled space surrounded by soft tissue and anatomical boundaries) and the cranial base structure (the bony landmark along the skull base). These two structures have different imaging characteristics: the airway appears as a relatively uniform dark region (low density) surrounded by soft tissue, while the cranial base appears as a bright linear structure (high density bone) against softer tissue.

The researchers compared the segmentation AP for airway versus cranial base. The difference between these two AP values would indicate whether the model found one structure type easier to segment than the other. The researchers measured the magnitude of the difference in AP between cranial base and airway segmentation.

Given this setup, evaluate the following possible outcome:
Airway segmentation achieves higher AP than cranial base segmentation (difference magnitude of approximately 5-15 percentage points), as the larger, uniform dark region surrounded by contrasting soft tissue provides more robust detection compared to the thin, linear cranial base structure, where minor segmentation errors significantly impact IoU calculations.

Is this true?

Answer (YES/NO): NO